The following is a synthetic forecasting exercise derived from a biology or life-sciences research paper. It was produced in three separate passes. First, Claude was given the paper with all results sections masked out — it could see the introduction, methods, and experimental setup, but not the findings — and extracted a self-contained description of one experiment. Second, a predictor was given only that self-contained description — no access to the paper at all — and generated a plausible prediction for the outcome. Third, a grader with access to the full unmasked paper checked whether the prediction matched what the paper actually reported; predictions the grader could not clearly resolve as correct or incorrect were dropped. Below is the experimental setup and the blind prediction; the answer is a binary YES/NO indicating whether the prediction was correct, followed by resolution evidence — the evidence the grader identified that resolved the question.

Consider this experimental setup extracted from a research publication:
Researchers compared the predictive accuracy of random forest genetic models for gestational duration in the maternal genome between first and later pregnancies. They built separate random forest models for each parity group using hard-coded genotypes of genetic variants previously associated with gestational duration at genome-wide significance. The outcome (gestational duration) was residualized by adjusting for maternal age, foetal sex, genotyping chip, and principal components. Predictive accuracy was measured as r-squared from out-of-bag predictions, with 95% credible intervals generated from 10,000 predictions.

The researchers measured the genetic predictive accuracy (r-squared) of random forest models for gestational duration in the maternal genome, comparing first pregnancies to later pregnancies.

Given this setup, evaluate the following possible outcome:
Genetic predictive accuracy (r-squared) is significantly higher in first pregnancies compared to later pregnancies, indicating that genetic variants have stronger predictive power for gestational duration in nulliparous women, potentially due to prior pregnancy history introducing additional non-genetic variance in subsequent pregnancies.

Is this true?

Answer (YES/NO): YES